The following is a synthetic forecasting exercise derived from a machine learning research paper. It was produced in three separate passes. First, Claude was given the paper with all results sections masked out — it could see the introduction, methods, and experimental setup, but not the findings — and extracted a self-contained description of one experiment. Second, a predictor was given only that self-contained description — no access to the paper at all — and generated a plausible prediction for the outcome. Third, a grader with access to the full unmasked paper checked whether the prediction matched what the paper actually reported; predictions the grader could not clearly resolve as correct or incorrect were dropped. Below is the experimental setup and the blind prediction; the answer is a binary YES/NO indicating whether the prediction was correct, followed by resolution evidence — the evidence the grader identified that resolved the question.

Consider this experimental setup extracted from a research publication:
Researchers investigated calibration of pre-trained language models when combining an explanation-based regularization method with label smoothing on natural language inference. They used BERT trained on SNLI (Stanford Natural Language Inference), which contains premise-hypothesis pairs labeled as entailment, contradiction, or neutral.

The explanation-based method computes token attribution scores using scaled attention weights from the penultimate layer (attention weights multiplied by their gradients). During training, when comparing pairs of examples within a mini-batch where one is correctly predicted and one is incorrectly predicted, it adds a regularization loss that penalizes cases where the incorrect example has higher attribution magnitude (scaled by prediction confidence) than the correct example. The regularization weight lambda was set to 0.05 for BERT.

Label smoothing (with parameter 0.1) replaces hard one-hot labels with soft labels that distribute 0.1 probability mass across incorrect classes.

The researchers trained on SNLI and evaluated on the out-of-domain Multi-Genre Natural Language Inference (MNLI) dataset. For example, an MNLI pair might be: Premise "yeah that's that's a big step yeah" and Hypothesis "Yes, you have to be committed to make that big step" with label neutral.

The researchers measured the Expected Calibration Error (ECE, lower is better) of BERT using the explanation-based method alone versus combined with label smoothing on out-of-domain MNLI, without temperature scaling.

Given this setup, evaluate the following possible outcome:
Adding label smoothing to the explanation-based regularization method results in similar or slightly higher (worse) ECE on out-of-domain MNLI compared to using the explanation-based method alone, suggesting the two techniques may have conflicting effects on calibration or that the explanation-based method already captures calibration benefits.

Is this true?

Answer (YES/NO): NO